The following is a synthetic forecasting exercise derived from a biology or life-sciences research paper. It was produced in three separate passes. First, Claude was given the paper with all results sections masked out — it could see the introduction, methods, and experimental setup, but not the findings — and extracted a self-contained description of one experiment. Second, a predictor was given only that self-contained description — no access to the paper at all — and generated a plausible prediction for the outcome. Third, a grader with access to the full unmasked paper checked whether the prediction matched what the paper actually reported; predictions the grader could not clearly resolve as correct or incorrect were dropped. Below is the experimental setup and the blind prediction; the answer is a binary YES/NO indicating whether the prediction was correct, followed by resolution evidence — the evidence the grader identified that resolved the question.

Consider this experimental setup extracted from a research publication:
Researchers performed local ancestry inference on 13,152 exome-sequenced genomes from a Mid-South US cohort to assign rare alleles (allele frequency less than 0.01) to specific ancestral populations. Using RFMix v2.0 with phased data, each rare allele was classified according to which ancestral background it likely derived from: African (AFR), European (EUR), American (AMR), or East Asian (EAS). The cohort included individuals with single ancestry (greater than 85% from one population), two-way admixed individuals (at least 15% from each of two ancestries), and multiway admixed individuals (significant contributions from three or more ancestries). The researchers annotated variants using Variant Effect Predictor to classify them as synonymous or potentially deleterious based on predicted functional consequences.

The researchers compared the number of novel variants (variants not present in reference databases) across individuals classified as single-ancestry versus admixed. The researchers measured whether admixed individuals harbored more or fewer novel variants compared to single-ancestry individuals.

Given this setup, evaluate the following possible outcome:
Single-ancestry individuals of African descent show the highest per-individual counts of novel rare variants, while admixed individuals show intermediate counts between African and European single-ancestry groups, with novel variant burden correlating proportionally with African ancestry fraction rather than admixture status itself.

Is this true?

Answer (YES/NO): NO